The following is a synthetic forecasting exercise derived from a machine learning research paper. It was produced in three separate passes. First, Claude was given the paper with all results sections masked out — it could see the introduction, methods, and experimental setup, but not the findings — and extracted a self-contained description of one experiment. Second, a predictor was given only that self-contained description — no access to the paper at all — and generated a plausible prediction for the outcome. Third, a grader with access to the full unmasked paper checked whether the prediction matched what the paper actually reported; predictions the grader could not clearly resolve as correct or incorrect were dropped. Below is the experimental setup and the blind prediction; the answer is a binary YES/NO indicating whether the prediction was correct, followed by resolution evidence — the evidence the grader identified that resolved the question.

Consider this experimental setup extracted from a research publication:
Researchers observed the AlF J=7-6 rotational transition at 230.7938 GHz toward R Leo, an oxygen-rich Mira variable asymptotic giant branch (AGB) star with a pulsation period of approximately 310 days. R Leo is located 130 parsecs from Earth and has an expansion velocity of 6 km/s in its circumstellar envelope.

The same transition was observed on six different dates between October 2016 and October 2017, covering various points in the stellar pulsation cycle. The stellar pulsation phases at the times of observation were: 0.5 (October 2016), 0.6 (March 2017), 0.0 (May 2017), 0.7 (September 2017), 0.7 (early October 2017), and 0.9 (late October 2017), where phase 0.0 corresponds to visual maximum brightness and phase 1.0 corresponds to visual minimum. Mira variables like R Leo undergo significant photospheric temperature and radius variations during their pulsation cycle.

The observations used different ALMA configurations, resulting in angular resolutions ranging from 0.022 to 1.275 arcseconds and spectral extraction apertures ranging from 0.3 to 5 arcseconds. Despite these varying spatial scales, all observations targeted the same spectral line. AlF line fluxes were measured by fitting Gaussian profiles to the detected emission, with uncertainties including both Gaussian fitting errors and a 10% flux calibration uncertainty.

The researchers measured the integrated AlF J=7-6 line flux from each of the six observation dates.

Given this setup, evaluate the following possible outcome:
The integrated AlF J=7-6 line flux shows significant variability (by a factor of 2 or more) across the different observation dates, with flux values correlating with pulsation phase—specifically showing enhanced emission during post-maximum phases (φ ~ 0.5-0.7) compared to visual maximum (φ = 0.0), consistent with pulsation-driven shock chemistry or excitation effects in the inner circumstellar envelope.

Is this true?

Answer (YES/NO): NO